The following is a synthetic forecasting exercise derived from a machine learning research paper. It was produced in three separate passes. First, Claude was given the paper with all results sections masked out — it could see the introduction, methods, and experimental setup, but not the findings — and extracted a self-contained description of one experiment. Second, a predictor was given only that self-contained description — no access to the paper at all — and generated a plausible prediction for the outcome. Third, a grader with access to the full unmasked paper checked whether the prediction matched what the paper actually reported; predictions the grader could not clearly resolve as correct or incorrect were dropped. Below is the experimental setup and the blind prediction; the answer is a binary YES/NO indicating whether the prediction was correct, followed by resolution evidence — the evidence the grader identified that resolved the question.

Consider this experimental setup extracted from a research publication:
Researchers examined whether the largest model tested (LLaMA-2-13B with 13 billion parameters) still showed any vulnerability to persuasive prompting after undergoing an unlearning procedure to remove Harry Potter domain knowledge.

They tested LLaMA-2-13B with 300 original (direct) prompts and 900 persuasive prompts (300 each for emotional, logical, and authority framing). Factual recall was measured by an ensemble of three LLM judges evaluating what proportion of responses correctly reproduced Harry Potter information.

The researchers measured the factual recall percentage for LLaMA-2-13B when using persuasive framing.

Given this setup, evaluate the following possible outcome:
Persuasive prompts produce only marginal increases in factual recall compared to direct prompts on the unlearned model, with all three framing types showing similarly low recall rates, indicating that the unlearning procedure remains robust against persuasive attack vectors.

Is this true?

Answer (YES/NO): NO